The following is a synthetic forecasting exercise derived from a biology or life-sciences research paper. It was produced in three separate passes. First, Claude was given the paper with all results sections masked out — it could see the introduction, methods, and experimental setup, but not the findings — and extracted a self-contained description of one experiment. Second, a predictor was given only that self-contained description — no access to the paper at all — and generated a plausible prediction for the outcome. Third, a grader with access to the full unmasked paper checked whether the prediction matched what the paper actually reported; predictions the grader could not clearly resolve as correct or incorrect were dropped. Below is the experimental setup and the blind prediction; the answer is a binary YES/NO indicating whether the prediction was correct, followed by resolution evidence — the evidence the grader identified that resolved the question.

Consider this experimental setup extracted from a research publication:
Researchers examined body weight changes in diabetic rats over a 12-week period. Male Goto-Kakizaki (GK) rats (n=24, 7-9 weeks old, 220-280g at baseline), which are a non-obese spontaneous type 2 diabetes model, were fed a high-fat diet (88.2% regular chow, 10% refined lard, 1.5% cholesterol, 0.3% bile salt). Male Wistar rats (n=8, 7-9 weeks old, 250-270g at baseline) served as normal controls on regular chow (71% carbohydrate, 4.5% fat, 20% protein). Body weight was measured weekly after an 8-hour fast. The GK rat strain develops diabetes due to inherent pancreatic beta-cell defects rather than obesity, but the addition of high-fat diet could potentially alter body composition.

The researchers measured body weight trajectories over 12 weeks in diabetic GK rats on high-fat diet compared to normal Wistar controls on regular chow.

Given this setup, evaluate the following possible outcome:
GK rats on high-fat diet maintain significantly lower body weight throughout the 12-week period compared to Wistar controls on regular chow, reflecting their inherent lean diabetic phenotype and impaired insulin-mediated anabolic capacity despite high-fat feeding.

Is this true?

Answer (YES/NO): NO